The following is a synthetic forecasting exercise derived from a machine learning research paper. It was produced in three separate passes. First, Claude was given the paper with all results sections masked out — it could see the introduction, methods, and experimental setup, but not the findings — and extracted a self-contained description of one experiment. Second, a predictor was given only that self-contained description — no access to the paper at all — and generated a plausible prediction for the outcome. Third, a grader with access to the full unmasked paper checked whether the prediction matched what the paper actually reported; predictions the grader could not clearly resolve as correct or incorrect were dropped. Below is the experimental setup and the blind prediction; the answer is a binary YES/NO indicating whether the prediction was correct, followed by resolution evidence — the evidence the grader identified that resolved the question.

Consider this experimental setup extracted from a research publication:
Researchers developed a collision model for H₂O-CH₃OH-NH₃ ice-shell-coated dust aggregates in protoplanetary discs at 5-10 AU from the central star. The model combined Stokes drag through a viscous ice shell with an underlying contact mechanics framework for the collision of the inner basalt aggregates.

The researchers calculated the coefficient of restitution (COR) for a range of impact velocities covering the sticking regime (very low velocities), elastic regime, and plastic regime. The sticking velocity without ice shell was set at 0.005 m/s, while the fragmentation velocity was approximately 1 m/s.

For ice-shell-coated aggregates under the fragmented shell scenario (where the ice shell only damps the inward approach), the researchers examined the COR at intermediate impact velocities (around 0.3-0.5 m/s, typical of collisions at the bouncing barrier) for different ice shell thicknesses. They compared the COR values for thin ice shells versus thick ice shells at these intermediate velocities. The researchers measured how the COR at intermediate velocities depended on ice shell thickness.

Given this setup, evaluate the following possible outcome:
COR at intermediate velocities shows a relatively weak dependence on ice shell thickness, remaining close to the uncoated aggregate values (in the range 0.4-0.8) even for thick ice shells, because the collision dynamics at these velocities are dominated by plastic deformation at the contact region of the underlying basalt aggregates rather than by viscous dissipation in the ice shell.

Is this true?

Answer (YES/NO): NO